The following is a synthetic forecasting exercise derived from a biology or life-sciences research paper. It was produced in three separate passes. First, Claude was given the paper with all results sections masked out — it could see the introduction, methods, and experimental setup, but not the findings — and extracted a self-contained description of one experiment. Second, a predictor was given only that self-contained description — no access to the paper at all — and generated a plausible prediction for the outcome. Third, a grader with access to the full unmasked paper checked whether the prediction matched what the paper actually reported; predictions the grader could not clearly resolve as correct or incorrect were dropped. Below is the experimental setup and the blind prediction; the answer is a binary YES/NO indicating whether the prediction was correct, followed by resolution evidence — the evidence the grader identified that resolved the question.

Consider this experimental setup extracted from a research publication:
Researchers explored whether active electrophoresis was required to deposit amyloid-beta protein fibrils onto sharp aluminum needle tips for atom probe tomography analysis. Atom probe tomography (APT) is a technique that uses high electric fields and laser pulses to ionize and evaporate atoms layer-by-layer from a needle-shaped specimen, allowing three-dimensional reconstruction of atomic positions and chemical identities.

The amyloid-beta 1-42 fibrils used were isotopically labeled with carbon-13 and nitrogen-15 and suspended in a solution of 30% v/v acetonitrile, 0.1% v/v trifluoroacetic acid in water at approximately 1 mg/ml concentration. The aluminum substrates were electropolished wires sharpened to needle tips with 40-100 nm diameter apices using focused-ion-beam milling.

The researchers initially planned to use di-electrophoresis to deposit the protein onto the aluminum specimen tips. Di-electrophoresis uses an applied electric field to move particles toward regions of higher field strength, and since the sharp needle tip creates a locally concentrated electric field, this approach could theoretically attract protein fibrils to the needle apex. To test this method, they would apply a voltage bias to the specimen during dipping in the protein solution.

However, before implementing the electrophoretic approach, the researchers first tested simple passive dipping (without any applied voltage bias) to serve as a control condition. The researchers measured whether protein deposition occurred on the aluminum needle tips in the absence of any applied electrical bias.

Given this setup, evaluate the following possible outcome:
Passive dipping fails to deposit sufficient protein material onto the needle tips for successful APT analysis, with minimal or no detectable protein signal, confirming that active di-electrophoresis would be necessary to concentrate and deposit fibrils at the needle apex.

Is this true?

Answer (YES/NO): NO